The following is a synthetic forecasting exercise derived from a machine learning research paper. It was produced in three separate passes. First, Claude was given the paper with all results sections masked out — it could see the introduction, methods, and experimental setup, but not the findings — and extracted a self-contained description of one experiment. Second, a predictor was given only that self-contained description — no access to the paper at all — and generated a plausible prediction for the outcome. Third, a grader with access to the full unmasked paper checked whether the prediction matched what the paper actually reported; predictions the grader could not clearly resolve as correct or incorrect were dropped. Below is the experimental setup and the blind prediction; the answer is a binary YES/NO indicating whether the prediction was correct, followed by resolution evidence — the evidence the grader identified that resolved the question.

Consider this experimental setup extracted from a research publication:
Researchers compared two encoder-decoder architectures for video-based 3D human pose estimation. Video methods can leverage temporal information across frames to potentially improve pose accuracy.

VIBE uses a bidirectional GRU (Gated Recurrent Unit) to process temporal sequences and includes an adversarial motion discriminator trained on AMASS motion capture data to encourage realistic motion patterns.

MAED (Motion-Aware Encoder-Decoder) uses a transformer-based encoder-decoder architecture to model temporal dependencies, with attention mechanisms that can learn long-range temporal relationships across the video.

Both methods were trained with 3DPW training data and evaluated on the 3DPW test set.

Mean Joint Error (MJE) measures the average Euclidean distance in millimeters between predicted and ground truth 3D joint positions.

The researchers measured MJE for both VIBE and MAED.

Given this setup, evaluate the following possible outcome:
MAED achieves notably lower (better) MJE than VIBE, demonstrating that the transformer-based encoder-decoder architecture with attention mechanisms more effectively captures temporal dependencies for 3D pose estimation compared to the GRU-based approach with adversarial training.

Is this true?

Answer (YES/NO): YES